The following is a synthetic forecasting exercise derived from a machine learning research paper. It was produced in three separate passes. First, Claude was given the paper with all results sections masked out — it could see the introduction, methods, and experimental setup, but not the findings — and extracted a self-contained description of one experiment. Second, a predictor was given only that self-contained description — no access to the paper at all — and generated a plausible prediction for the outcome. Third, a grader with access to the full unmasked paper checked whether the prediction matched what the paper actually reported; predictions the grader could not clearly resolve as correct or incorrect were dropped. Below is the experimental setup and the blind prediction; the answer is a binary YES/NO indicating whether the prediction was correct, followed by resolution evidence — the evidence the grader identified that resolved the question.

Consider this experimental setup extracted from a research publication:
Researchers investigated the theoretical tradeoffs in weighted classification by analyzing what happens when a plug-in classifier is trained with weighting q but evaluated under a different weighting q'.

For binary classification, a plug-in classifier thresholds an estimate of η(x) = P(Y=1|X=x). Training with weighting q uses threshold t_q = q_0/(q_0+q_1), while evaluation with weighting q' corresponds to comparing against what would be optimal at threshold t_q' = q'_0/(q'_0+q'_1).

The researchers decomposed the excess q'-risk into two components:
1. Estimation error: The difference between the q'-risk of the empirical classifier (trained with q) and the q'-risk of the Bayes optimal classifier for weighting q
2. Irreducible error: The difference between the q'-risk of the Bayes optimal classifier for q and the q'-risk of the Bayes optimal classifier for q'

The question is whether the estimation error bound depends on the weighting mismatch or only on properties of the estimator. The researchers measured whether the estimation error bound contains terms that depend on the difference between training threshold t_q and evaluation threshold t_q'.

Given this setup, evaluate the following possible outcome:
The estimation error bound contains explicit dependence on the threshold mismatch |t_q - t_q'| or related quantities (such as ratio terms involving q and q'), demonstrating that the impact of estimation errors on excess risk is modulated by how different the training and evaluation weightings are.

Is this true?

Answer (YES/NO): YES